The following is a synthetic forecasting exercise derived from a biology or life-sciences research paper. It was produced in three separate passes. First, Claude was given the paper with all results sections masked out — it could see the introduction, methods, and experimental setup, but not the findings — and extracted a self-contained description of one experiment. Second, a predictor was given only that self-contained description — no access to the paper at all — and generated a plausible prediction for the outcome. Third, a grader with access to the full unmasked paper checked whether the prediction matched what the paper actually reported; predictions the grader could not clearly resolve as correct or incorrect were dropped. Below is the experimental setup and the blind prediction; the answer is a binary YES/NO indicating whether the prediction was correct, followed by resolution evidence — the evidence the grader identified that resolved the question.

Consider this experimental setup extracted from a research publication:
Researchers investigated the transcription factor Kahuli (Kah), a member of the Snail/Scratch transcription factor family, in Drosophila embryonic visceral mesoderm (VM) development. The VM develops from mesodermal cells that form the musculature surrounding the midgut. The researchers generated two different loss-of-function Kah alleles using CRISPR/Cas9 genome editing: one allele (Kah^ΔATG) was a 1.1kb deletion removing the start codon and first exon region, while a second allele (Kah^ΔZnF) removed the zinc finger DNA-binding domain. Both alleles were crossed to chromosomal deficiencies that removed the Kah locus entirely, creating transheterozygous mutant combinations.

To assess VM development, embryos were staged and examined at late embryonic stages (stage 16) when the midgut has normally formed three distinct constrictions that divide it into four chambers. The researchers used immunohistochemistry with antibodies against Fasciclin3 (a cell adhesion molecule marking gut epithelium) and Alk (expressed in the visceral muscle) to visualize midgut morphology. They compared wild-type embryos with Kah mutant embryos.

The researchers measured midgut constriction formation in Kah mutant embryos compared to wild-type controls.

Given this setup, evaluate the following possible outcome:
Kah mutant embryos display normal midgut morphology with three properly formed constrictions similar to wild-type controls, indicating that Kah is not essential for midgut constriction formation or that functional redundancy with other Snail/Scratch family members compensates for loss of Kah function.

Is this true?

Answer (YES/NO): NO